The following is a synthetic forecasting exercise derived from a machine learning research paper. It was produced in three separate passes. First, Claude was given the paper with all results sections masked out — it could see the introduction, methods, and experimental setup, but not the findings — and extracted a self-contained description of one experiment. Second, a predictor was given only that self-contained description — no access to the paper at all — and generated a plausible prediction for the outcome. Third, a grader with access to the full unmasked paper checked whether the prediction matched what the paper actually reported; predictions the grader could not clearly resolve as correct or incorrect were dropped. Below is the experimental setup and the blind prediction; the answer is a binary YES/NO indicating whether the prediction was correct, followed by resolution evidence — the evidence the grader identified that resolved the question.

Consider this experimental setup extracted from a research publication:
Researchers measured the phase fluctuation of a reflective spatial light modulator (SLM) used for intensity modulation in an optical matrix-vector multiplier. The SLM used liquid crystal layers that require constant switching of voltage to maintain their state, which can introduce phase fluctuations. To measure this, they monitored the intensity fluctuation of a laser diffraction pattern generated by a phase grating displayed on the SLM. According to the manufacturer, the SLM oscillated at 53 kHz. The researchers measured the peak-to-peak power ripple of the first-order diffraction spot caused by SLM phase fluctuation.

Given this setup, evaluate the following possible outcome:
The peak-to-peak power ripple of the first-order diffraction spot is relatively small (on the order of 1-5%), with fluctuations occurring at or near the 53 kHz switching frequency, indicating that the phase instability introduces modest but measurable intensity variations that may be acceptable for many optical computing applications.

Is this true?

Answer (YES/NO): NO